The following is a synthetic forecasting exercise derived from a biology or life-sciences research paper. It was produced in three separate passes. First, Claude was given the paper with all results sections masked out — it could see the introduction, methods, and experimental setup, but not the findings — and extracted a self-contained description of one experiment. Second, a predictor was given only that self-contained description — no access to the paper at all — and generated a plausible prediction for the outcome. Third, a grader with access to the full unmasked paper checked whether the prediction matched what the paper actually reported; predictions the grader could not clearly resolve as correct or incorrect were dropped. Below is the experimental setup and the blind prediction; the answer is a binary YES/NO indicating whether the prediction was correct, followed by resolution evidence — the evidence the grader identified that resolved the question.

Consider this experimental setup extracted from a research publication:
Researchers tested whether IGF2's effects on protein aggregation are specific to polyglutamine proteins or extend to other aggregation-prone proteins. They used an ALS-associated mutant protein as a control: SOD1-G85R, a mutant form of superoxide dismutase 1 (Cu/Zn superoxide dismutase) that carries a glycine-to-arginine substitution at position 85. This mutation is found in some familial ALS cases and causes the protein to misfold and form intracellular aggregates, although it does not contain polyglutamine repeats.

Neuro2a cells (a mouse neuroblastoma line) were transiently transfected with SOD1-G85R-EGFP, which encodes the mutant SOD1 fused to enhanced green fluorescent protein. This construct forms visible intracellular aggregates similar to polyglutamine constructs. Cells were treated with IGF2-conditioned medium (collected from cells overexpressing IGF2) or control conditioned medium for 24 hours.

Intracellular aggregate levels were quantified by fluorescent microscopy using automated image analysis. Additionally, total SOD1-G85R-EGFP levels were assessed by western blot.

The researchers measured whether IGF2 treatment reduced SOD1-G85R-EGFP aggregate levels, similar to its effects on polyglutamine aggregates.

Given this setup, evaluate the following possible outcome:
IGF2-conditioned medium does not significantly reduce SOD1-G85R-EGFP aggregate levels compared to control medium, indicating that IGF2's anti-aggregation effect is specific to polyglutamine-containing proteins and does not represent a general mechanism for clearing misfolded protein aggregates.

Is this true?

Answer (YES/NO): NO